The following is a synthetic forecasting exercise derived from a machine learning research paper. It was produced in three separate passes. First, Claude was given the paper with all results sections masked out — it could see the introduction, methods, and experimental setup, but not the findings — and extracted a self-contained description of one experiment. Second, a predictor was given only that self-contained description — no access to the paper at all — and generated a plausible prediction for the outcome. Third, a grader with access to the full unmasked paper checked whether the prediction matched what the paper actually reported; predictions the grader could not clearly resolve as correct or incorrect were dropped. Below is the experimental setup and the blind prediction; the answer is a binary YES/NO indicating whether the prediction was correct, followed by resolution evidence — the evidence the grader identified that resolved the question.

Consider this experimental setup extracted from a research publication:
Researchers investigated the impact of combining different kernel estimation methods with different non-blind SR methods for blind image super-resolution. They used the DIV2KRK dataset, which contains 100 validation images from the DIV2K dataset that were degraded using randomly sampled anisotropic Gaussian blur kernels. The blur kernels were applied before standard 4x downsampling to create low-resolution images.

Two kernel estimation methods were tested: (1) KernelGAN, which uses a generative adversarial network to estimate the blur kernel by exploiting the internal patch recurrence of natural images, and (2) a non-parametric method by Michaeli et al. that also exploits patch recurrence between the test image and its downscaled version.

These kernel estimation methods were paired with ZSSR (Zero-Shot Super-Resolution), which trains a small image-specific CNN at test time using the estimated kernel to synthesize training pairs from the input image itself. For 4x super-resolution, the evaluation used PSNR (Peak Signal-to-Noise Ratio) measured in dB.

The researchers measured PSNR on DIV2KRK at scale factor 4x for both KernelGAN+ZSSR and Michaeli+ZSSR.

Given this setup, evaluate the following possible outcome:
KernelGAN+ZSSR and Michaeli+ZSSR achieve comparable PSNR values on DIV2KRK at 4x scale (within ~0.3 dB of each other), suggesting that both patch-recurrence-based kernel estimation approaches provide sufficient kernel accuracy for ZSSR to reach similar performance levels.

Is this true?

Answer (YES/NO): NO